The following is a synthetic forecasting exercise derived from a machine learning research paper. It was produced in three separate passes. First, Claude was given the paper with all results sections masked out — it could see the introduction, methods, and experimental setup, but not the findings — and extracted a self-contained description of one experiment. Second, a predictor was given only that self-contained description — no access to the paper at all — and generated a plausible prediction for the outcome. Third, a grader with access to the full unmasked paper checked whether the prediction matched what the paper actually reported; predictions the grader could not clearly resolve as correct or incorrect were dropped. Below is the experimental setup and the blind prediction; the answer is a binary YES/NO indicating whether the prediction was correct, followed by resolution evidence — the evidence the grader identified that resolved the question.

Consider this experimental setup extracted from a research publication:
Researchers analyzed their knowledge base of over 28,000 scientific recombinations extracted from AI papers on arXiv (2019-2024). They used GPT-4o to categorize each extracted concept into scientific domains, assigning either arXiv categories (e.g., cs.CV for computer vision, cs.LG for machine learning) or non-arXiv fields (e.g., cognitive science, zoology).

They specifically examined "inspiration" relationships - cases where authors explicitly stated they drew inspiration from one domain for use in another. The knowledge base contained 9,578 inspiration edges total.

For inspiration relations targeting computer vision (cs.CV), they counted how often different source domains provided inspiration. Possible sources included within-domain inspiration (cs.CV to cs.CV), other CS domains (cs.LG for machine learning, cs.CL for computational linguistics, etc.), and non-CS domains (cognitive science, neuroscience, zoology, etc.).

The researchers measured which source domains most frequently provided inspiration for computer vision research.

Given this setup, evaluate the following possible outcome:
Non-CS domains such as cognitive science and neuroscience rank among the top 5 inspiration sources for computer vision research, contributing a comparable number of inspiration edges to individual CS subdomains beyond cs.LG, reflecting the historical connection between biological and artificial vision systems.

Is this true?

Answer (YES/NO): YES